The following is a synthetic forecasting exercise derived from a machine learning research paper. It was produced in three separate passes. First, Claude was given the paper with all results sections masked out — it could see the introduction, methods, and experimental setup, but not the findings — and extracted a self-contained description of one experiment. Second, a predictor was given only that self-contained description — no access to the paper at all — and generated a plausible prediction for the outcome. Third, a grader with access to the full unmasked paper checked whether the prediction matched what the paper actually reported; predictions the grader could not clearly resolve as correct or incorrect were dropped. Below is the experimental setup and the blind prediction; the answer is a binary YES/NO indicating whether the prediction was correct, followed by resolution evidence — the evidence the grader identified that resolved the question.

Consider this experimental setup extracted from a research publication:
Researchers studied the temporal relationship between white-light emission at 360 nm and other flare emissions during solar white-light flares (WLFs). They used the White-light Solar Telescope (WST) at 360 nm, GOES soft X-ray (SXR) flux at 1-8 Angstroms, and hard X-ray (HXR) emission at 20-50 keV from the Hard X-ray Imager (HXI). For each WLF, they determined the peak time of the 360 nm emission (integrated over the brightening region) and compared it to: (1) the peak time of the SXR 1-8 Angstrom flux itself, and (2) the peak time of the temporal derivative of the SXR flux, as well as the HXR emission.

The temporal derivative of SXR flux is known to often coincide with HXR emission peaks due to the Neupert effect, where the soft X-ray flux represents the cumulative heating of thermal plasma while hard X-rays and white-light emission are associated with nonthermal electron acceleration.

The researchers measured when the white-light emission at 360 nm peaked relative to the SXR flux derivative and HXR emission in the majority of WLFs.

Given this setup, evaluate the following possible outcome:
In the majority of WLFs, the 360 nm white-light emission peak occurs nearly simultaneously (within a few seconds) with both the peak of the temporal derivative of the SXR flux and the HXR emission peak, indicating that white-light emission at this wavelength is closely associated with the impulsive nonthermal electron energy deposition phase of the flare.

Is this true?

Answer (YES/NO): NO